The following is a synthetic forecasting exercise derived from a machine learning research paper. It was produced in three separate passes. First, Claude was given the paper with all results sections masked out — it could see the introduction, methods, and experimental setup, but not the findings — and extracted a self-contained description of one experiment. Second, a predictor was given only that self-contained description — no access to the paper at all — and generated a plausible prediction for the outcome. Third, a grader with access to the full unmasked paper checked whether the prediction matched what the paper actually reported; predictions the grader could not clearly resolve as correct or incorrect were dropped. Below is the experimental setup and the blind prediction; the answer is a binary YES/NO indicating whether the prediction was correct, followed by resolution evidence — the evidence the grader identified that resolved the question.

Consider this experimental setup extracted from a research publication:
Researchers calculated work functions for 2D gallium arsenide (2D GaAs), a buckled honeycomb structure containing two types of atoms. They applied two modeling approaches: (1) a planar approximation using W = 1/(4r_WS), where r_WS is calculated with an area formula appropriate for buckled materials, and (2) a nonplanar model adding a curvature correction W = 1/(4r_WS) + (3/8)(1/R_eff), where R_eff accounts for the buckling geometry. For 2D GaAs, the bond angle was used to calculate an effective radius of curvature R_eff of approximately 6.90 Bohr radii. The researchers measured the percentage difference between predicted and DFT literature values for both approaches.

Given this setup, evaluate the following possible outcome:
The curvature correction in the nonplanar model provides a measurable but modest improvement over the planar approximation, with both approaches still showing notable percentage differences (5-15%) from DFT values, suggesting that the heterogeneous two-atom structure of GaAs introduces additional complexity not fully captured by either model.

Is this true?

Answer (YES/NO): NO